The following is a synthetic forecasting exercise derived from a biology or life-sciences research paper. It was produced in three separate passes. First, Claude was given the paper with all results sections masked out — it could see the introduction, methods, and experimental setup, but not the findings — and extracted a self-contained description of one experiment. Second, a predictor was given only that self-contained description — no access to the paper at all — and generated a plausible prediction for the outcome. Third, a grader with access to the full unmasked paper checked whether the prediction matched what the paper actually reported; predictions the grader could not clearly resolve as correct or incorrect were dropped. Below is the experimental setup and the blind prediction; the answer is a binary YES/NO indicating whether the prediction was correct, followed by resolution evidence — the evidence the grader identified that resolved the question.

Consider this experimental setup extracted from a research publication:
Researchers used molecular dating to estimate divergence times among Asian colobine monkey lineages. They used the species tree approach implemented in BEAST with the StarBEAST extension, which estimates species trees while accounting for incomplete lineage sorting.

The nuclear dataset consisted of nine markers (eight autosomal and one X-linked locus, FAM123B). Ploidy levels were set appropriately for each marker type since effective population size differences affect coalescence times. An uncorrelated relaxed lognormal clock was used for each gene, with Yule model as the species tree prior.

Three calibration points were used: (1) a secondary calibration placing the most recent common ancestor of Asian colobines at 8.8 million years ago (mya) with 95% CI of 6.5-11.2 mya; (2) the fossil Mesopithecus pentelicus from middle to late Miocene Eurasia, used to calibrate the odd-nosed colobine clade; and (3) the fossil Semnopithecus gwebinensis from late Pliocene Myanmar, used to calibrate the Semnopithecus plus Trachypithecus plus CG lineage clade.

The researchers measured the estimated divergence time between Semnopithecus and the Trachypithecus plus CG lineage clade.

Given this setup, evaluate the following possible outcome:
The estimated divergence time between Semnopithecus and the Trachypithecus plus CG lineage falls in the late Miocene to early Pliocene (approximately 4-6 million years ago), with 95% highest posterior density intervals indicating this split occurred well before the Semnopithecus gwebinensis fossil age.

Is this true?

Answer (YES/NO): NO